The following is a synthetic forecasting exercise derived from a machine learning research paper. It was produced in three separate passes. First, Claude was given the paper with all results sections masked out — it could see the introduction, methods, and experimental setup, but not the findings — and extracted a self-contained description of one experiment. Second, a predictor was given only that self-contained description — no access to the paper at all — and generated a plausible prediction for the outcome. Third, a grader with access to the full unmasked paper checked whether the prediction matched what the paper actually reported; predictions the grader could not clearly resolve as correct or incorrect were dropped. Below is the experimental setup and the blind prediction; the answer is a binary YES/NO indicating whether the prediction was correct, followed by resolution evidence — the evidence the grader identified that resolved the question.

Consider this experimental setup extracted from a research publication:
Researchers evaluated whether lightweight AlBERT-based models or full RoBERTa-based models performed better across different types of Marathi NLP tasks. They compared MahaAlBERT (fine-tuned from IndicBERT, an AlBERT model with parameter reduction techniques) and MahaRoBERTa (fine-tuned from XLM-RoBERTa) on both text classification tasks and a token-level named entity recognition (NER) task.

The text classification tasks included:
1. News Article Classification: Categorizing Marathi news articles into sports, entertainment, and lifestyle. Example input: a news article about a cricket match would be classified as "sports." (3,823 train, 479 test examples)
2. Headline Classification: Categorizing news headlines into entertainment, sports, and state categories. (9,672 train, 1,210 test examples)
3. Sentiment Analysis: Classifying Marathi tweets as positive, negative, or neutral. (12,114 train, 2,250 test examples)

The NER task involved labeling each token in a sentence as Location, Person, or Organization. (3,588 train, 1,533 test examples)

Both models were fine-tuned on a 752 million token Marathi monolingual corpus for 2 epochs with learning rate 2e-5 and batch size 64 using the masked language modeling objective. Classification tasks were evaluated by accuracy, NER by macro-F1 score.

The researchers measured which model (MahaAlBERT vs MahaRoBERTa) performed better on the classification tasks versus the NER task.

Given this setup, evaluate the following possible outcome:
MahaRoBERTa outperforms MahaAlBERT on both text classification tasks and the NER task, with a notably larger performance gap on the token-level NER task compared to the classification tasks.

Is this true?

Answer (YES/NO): NO